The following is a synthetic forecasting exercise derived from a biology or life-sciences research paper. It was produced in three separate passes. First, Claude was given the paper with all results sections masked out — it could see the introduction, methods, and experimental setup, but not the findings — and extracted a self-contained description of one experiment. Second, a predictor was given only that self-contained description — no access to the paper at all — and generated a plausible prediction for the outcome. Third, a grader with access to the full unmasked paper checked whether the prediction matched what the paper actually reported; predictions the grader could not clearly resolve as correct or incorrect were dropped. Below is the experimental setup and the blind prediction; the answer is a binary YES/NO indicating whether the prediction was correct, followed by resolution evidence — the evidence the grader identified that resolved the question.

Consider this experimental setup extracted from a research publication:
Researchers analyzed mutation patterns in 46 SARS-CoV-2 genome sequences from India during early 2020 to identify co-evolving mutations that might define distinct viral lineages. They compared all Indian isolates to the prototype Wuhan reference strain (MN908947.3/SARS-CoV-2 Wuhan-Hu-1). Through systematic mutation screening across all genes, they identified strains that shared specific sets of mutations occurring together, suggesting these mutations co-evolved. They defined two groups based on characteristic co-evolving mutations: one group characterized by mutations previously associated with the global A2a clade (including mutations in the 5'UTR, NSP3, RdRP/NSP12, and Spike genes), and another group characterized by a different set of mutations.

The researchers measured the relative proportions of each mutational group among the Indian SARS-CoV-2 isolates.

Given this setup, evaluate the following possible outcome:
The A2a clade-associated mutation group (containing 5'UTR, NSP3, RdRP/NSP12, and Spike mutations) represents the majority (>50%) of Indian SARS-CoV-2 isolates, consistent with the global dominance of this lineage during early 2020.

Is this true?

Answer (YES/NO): YES